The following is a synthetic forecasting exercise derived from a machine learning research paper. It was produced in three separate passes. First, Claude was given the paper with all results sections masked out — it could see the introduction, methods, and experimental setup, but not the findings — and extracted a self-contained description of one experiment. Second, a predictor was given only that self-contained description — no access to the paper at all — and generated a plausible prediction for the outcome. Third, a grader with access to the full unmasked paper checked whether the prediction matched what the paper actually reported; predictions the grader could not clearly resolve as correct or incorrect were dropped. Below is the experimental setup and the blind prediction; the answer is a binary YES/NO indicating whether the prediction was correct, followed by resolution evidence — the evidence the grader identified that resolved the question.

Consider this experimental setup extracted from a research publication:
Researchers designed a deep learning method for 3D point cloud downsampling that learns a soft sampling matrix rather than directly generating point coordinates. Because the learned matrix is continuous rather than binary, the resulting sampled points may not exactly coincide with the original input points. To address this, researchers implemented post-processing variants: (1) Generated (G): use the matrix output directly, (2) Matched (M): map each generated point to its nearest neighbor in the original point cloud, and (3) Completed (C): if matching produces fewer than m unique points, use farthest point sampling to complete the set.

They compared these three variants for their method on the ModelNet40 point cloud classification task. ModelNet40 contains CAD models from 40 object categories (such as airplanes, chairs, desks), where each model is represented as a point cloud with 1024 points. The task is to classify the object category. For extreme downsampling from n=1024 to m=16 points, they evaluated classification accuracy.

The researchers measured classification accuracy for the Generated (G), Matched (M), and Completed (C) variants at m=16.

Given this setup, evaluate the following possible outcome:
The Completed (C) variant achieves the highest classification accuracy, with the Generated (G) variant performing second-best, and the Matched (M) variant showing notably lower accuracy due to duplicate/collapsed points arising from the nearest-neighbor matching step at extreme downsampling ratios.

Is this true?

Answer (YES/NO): NO